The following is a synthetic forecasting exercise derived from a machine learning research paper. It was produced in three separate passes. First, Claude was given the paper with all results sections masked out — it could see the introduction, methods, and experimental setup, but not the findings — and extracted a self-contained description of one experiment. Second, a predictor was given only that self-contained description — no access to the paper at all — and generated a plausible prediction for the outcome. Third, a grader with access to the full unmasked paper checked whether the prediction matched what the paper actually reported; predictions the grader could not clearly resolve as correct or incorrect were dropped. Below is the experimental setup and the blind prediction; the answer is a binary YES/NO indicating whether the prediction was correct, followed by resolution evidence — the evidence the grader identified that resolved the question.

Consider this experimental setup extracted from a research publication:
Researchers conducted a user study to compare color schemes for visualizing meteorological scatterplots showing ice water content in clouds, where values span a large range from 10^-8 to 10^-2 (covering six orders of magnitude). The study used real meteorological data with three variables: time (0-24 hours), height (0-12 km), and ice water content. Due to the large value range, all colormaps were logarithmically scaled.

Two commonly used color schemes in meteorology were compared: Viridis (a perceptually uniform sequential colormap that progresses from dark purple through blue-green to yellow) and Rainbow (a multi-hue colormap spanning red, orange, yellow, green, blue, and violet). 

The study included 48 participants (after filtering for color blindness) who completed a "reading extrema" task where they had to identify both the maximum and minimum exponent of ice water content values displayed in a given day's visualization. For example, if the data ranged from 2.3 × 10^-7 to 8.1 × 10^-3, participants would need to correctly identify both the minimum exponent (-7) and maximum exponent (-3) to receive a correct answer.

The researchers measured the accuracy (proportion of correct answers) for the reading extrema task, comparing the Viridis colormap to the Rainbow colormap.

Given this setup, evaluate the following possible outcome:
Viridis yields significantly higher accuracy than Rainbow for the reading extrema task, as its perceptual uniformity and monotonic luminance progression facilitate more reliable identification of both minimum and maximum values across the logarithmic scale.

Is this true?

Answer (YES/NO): NO